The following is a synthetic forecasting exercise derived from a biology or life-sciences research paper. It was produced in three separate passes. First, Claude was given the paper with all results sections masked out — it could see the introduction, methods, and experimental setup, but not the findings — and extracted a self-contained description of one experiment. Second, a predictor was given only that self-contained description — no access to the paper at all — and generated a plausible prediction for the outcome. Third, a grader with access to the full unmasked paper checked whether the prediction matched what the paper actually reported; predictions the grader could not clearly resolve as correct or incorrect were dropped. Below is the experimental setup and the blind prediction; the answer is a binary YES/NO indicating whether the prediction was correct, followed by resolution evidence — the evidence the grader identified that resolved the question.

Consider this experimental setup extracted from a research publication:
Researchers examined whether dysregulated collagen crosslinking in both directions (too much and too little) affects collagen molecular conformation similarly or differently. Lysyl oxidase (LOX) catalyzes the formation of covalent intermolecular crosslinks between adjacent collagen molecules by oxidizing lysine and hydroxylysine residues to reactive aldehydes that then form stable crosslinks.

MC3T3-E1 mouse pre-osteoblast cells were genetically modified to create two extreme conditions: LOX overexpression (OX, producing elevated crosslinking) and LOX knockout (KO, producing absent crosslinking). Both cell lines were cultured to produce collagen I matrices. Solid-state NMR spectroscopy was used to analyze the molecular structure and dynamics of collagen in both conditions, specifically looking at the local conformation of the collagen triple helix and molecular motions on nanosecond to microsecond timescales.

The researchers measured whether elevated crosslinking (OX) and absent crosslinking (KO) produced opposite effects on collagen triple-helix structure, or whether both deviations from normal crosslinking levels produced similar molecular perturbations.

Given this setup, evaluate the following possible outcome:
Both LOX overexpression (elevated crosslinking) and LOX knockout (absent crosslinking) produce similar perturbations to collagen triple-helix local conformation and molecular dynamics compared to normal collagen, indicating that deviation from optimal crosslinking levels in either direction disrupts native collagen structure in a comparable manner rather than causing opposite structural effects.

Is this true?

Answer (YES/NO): YES